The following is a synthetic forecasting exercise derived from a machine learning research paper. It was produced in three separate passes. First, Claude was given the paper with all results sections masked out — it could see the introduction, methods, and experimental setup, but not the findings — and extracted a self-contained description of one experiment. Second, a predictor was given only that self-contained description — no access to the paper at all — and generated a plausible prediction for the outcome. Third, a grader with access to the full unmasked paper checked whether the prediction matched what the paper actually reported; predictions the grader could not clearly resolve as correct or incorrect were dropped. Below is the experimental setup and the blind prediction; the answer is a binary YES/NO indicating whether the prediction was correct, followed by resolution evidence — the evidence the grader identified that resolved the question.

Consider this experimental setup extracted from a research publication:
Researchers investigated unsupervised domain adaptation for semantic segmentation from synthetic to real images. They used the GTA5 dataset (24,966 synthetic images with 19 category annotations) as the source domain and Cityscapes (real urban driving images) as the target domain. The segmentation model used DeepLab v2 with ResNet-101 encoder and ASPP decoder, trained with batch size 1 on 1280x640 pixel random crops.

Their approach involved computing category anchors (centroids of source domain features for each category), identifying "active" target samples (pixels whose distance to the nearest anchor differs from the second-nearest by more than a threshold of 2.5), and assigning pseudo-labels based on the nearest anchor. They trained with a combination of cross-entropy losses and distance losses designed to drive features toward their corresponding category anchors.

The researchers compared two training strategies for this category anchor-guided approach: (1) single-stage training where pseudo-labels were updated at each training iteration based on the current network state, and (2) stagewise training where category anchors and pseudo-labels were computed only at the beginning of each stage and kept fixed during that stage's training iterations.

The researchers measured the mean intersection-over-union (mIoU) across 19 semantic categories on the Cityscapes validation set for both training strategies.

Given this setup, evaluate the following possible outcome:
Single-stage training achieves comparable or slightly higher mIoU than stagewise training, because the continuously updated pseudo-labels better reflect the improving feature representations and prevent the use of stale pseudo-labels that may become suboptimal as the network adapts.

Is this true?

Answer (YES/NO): NO